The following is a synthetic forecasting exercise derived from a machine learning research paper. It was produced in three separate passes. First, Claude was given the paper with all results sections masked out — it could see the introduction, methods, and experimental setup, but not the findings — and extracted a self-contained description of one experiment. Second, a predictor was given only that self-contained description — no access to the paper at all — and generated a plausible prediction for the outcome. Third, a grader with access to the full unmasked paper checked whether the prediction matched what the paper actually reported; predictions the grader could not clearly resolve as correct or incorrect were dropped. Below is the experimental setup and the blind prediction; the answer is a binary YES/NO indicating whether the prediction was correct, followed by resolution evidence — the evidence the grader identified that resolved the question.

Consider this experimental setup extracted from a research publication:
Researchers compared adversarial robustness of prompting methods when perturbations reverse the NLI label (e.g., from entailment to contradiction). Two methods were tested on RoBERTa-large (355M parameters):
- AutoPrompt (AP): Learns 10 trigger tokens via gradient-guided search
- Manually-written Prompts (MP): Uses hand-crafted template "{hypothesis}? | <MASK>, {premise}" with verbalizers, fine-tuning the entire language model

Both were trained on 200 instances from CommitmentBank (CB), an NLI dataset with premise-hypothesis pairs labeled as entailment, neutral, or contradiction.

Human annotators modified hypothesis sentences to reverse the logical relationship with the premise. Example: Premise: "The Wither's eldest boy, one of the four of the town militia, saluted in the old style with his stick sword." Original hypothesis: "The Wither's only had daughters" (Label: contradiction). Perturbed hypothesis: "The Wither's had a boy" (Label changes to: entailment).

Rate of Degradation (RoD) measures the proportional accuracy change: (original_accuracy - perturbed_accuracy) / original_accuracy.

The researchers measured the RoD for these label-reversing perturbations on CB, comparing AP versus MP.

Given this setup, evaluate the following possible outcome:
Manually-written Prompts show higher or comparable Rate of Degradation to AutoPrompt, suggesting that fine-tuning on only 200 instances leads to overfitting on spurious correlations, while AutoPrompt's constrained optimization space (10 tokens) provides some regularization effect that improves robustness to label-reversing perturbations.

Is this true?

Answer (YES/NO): YES